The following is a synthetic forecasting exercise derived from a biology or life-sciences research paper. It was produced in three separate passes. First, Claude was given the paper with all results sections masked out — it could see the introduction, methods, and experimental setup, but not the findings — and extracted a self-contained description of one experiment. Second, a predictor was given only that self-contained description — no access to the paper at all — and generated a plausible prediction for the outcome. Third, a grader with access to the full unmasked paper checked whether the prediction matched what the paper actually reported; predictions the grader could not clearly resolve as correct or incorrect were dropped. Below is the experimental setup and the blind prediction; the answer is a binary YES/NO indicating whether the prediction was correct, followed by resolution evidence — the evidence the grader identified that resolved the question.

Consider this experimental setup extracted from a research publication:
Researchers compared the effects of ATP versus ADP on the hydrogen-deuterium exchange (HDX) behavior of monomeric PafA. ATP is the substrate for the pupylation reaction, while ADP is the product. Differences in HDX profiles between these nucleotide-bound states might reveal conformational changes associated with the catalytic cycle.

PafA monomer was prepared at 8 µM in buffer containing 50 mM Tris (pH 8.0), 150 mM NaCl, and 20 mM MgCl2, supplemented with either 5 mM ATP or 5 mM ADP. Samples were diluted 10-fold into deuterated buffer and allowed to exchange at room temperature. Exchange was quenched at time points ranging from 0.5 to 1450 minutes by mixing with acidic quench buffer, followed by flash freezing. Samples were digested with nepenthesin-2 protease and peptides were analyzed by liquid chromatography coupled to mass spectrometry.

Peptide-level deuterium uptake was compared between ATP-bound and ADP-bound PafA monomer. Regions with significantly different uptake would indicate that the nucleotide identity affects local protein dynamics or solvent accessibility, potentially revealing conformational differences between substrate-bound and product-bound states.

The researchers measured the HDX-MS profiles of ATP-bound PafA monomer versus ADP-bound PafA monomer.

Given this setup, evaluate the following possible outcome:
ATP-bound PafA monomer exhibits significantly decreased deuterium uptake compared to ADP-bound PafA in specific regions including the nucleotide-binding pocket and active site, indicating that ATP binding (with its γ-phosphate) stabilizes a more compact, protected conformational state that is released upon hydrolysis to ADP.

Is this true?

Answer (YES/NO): NO